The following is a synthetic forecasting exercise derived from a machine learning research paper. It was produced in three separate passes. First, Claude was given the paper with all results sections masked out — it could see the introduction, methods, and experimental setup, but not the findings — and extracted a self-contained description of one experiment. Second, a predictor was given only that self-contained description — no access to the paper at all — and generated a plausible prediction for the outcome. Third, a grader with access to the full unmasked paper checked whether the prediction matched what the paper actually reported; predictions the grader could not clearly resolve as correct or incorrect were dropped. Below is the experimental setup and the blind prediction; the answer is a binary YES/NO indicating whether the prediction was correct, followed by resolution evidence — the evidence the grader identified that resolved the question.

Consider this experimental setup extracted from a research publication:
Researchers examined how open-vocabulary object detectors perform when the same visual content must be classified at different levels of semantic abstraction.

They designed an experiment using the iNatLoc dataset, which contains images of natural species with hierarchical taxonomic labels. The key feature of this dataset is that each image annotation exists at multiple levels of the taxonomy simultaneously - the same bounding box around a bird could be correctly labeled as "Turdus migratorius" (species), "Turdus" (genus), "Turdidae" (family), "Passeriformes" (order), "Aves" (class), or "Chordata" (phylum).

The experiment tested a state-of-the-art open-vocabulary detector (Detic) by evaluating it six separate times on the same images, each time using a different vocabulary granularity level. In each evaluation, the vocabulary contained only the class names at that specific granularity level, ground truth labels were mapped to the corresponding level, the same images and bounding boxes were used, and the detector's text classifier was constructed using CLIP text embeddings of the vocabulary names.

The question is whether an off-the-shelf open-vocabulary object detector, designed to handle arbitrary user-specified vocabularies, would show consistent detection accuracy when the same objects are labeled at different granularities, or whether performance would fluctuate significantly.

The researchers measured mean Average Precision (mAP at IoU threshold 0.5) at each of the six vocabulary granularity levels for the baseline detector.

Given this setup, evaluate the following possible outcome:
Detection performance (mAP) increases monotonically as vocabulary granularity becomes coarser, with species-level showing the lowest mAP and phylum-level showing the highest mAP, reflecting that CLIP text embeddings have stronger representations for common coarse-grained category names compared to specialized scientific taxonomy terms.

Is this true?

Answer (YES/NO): NO